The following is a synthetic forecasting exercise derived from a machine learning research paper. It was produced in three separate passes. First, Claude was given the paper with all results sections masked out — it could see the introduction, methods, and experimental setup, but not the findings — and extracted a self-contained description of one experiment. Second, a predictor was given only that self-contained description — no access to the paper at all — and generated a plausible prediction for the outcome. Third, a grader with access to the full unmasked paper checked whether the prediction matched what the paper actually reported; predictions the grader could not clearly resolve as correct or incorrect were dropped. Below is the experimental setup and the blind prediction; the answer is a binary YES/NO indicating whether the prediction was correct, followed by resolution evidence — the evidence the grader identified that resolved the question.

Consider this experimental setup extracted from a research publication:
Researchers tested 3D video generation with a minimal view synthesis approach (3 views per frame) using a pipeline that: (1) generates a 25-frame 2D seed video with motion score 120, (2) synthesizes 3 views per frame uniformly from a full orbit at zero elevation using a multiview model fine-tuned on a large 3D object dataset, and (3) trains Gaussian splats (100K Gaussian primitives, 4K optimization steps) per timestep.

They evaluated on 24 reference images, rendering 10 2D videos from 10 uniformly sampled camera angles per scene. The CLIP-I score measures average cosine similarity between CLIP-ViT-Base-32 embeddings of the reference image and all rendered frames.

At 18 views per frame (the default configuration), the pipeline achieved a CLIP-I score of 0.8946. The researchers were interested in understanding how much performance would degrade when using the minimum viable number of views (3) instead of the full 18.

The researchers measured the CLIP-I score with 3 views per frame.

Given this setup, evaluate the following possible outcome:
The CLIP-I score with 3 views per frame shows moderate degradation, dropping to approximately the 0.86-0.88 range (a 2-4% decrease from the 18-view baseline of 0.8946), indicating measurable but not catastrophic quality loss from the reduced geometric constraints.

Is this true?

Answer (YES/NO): NO